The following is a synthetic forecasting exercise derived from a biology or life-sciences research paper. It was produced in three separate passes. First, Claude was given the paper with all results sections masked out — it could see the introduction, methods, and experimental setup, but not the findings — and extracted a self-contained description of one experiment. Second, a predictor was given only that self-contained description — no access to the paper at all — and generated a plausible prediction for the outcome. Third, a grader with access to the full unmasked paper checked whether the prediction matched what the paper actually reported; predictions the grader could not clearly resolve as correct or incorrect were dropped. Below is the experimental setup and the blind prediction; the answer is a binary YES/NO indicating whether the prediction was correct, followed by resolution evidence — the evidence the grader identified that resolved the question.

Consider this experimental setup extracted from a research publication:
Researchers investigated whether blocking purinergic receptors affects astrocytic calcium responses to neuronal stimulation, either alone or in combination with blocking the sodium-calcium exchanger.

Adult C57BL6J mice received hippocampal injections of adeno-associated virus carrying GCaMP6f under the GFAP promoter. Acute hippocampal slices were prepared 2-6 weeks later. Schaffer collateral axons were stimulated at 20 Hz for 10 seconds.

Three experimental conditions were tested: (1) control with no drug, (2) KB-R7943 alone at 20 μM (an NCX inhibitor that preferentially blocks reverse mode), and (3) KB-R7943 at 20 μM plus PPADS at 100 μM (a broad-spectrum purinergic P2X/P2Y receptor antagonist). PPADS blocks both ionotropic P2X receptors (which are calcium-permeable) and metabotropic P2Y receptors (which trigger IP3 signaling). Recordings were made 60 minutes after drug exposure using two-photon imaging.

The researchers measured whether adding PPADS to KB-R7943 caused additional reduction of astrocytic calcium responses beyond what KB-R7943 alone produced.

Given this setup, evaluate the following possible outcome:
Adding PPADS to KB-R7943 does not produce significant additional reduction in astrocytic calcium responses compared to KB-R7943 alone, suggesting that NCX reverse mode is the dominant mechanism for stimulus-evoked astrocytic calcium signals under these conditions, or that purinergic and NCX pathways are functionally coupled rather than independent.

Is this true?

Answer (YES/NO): NO